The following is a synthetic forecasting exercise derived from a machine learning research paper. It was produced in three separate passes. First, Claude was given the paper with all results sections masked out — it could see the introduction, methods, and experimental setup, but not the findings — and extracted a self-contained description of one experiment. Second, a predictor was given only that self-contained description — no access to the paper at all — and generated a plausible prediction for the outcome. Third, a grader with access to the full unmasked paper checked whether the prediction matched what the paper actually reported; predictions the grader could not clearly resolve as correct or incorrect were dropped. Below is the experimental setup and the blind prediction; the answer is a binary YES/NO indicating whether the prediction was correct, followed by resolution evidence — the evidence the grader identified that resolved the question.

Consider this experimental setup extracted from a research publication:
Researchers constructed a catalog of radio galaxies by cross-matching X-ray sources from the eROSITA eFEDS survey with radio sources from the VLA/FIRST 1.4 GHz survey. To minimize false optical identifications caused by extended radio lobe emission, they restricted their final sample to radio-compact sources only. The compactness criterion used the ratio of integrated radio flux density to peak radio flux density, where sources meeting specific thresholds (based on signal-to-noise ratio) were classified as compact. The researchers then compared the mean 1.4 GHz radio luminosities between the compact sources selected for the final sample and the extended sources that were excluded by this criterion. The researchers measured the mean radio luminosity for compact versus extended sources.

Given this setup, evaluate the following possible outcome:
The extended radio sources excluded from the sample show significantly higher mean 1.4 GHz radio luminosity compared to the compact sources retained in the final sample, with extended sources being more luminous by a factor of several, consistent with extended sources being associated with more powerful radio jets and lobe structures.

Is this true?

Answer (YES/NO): NO